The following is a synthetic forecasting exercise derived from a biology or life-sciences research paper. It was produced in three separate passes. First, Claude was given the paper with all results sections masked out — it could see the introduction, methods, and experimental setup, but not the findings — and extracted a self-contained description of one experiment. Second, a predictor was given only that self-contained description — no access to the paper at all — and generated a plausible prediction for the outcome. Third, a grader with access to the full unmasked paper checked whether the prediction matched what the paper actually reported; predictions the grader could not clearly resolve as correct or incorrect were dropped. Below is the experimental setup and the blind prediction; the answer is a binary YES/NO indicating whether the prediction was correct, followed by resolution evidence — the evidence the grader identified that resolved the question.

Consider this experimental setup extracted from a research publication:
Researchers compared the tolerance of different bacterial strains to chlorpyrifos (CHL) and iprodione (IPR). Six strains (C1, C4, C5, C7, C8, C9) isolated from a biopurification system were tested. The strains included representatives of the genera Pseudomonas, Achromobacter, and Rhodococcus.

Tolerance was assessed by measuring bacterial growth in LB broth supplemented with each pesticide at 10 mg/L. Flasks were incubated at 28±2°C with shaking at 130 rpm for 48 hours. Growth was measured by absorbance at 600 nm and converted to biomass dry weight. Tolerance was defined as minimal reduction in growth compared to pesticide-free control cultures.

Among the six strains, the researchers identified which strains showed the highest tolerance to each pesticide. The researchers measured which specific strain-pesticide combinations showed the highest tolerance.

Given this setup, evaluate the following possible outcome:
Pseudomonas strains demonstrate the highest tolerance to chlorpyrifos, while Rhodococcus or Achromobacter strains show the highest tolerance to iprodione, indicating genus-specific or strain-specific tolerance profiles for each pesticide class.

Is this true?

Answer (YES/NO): NO